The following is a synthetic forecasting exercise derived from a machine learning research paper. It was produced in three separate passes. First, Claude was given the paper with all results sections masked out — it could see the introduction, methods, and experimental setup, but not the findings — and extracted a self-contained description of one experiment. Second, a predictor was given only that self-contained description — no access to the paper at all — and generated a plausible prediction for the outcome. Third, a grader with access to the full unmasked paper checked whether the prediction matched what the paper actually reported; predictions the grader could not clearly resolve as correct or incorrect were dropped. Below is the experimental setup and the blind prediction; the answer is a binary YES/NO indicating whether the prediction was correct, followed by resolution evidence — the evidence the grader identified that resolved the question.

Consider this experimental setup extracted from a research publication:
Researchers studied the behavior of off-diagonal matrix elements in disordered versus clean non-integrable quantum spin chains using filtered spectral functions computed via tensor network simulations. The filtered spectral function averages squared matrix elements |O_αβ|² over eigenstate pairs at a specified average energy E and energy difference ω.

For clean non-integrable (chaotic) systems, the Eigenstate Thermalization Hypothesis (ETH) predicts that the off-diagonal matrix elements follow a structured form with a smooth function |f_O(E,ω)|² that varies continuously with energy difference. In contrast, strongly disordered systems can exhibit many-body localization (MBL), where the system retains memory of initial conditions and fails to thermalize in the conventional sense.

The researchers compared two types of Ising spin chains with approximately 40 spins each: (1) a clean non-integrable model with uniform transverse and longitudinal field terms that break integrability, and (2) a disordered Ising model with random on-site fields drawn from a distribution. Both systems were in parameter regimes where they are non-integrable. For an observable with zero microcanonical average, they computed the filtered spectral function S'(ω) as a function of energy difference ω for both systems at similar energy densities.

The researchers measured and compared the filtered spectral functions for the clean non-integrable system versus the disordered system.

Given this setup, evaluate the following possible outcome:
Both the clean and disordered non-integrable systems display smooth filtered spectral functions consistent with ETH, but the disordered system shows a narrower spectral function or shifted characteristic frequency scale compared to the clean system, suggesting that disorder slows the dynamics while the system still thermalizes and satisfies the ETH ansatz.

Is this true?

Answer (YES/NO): NO